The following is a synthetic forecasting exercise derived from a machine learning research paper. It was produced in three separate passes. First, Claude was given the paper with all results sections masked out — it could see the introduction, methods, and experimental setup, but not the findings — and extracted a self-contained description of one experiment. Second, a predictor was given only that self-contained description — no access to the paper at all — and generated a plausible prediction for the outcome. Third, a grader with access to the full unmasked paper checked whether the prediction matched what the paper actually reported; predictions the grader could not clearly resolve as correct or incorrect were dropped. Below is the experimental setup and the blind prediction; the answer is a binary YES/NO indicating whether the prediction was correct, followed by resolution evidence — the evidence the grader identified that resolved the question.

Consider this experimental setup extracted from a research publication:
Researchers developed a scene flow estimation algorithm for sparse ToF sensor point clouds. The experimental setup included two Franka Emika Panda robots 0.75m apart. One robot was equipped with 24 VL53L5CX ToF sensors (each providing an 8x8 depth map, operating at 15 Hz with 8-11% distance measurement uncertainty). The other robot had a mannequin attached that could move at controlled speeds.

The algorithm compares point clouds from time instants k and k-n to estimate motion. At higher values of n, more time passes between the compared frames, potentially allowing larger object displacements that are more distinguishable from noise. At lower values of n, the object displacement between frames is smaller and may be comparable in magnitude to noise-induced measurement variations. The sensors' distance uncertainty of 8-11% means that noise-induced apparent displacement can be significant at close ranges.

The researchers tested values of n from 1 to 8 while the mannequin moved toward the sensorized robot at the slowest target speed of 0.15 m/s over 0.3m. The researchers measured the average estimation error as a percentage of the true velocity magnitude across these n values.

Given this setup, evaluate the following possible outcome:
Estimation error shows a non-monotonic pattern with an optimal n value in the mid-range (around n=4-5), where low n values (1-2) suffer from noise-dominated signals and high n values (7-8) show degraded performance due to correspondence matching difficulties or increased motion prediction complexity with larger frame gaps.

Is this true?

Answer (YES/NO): NO